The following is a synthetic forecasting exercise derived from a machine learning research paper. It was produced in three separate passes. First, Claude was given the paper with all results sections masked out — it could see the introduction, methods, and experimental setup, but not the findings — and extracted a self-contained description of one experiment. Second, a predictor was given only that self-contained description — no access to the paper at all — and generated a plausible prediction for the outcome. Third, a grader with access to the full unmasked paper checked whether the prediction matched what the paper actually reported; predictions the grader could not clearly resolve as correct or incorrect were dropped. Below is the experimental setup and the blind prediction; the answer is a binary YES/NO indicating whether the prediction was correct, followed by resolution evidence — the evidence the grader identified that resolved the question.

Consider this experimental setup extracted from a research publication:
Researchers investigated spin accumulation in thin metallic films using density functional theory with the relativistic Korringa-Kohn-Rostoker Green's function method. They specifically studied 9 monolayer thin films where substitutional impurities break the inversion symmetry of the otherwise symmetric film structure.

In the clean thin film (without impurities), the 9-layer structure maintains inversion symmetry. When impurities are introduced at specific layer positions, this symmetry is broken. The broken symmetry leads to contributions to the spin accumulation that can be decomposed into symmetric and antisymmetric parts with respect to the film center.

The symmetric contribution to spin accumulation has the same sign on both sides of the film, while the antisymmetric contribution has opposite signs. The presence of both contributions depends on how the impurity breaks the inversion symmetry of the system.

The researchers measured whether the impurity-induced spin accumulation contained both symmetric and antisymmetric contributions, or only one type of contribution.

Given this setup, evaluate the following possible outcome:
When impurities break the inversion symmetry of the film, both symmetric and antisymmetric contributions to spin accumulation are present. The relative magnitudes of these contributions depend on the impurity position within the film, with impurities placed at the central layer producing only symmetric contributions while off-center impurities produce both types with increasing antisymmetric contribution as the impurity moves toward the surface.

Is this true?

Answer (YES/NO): NO